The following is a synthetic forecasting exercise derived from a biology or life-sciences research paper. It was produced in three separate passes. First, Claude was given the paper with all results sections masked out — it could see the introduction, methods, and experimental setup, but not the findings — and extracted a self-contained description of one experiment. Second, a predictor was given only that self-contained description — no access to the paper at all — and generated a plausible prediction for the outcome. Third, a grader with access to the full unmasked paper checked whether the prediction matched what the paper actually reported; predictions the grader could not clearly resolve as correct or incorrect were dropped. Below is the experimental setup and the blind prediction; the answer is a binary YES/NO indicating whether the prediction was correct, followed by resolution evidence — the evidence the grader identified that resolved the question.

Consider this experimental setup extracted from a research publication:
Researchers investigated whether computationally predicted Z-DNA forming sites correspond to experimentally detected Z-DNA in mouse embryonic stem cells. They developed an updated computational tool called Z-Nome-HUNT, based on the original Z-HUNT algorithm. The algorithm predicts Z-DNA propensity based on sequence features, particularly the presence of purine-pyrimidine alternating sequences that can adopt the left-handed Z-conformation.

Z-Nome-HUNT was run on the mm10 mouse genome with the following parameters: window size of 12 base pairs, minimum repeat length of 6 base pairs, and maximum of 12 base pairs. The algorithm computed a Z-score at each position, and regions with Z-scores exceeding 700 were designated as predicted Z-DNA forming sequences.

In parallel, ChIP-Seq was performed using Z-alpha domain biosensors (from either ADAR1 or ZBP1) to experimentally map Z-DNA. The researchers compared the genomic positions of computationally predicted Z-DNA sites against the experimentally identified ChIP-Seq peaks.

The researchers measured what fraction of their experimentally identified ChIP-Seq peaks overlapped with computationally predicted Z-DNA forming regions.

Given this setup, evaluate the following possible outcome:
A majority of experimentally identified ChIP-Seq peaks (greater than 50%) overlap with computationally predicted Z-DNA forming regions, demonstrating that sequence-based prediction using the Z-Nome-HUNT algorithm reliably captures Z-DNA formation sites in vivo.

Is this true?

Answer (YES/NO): NO